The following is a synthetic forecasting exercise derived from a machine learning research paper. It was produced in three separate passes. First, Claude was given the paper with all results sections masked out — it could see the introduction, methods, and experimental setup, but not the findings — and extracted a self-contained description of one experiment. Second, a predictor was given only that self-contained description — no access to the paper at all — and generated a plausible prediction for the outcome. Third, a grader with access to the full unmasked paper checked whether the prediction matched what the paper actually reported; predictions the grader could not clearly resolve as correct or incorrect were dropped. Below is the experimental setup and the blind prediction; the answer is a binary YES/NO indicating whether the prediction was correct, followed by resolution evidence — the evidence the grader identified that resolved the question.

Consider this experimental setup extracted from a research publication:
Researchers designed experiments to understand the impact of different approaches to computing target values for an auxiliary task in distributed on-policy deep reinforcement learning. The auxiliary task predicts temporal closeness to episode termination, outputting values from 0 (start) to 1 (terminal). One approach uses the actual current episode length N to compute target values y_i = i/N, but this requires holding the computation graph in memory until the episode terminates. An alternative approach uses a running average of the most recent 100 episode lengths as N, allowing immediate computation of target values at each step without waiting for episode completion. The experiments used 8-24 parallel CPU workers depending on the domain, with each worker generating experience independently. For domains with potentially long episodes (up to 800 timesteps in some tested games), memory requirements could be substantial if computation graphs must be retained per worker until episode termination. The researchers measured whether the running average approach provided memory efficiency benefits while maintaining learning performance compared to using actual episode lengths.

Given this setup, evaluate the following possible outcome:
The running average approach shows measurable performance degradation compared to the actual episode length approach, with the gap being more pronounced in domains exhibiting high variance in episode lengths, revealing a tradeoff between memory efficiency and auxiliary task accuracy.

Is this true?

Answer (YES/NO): NO